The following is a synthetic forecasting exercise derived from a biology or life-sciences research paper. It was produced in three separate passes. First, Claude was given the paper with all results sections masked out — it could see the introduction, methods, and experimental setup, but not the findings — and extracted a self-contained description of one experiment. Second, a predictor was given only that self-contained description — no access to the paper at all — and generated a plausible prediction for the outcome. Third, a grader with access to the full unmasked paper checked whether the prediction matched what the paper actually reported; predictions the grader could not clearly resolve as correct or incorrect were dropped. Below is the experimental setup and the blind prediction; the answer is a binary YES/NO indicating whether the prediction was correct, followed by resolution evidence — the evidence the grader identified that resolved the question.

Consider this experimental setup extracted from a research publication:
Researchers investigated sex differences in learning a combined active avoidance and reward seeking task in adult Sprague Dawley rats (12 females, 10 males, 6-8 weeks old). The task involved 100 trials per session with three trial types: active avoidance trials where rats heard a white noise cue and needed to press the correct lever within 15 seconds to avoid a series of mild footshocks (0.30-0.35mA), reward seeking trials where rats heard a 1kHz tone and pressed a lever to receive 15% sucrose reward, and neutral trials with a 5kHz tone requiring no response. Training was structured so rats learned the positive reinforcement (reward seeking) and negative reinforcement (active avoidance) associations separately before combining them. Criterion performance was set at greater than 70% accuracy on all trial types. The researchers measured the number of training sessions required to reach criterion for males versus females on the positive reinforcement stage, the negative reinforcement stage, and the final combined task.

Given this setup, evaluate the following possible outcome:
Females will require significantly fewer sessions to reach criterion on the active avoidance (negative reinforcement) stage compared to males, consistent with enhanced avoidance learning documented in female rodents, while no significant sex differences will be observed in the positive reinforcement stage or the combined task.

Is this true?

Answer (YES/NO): NO